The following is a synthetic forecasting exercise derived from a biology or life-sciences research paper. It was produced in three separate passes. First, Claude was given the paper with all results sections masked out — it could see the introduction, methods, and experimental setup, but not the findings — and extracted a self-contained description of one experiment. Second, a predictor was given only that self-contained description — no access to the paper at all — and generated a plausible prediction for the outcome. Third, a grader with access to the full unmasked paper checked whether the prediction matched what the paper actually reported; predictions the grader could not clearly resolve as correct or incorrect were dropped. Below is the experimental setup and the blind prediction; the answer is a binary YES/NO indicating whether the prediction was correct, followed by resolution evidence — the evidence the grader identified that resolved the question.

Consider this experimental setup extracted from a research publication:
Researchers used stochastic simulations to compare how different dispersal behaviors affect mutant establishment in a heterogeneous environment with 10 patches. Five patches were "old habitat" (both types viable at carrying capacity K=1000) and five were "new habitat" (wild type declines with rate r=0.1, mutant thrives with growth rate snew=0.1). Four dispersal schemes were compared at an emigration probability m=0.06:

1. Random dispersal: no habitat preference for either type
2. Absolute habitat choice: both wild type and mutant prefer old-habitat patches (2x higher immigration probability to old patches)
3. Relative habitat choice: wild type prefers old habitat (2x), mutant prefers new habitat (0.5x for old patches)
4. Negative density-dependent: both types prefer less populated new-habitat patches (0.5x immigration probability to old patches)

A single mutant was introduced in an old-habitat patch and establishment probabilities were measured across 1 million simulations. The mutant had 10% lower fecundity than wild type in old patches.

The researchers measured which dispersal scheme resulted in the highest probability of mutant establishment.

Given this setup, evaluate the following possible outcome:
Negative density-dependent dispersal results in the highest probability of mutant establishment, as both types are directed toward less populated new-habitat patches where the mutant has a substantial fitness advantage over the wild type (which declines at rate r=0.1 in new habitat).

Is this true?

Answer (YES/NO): YES